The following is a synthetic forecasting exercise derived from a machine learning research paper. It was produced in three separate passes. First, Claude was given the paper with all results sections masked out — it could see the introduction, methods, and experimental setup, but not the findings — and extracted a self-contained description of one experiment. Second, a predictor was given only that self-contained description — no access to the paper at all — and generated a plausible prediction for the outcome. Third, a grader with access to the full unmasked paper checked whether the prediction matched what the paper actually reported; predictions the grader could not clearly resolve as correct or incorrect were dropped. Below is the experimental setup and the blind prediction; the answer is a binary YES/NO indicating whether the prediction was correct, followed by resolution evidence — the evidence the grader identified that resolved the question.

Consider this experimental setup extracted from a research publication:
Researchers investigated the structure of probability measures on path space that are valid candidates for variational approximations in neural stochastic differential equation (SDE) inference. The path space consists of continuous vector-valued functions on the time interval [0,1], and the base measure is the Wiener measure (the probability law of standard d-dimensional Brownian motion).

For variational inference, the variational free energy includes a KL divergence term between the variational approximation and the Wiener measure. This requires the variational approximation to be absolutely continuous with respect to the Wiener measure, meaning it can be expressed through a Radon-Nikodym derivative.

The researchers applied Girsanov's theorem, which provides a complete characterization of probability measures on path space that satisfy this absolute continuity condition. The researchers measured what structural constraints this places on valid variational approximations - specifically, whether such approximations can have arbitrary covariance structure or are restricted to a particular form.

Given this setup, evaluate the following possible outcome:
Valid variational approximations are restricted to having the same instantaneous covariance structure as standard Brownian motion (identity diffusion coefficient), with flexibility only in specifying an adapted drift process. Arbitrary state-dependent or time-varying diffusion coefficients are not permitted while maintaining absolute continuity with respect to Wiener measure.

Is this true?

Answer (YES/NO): YES